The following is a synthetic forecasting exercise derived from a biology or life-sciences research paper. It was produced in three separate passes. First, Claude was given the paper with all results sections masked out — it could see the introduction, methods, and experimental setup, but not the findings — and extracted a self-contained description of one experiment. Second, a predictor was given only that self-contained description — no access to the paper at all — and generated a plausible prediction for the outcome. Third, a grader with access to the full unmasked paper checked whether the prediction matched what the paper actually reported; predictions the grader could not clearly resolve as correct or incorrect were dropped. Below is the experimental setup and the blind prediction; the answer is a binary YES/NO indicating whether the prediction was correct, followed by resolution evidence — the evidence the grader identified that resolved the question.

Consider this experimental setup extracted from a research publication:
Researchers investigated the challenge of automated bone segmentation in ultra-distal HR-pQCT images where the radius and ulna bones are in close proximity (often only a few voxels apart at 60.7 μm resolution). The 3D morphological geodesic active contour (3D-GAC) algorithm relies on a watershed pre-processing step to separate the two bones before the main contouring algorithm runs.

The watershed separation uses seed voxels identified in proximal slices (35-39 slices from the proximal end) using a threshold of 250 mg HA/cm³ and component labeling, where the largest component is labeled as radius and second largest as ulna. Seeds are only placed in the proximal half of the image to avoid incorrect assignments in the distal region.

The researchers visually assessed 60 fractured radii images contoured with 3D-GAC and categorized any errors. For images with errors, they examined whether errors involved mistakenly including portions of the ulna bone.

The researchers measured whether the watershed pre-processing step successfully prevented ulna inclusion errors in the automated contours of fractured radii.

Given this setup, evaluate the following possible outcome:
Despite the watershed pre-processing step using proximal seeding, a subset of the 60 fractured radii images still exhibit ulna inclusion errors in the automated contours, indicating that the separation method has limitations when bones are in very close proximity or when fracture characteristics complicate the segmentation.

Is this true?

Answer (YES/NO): NO